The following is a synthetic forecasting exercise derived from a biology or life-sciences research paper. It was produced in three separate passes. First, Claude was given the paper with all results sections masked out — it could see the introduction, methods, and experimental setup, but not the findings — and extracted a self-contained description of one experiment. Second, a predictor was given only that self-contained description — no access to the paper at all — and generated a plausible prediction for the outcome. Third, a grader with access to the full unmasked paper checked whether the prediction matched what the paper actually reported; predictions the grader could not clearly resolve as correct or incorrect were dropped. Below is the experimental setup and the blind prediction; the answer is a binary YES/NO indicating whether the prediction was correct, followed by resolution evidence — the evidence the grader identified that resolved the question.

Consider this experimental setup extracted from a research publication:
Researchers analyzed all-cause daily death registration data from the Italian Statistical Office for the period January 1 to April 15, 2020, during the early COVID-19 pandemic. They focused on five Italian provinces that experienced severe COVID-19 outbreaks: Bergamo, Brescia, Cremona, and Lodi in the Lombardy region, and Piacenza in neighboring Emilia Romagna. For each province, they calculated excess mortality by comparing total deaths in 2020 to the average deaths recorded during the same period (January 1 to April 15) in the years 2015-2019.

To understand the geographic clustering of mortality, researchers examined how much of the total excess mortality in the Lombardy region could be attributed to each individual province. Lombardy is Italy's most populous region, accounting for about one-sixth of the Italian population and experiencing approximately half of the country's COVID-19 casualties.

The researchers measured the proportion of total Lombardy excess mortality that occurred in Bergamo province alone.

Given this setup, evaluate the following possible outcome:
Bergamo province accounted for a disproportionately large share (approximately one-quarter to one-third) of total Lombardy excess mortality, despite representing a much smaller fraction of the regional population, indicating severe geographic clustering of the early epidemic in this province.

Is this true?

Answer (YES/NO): YES